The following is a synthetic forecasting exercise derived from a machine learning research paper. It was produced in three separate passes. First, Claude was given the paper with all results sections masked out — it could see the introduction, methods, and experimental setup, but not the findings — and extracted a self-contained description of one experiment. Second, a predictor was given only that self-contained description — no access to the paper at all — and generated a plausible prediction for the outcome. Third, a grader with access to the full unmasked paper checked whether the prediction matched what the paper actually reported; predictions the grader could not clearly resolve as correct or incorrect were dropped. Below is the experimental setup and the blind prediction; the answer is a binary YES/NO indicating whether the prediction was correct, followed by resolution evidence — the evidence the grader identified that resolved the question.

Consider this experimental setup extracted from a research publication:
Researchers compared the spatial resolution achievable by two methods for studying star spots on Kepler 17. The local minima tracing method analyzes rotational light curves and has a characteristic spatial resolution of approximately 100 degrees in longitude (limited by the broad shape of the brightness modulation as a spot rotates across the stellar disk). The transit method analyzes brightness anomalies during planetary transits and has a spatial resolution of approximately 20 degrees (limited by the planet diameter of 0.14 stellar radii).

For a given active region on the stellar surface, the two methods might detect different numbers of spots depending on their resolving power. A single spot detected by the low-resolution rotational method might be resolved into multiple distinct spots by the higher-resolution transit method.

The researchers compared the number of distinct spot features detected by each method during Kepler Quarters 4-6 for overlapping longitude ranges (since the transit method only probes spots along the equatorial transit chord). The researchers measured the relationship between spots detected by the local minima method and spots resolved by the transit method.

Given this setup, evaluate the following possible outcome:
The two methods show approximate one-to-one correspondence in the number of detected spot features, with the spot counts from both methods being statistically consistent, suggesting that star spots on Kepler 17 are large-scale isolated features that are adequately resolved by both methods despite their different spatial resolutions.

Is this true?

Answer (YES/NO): NO